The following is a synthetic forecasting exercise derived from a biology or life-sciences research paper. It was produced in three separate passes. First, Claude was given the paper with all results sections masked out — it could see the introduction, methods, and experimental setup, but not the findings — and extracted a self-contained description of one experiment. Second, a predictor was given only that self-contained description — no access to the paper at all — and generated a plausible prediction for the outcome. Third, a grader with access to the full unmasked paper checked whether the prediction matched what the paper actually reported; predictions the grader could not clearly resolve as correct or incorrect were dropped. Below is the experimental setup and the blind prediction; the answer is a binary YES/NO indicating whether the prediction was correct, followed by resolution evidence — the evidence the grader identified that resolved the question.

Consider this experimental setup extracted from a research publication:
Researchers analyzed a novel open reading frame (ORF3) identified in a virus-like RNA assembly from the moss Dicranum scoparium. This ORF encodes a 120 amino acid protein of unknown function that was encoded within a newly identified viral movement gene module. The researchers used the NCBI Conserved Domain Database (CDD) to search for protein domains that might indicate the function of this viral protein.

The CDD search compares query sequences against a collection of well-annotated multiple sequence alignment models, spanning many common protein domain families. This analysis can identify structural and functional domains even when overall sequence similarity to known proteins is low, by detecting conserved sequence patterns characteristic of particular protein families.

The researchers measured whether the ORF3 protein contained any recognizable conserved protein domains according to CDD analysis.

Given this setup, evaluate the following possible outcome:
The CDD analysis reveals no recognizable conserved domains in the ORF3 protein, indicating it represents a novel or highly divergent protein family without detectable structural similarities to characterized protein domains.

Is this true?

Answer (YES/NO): NO